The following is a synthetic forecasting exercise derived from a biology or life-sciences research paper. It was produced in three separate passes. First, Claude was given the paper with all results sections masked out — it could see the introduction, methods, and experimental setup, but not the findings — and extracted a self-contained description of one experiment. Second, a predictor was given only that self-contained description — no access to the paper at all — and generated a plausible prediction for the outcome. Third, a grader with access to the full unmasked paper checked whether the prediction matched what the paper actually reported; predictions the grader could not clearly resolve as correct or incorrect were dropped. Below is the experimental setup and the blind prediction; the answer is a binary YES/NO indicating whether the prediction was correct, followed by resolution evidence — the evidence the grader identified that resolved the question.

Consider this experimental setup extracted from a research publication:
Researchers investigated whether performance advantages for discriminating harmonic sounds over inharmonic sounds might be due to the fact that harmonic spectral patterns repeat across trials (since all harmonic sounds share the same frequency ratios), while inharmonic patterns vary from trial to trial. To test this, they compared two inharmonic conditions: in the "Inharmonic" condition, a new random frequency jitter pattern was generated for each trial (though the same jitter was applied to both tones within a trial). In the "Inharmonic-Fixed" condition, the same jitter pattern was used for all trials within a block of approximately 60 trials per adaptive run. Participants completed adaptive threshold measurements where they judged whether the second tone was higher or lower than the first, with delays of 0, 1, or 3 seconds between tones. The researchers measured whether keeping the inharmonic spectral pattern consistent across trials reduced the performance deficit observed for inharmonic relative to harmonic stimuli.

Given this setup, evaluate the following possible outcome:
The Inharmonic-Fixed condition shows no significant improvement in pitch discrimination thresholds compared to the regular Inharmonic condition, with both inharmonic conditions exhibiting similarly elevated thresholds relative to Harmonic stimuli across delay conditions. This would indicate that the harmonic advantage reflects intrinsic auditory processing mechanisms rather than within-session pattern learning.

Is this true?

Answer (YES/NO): YES